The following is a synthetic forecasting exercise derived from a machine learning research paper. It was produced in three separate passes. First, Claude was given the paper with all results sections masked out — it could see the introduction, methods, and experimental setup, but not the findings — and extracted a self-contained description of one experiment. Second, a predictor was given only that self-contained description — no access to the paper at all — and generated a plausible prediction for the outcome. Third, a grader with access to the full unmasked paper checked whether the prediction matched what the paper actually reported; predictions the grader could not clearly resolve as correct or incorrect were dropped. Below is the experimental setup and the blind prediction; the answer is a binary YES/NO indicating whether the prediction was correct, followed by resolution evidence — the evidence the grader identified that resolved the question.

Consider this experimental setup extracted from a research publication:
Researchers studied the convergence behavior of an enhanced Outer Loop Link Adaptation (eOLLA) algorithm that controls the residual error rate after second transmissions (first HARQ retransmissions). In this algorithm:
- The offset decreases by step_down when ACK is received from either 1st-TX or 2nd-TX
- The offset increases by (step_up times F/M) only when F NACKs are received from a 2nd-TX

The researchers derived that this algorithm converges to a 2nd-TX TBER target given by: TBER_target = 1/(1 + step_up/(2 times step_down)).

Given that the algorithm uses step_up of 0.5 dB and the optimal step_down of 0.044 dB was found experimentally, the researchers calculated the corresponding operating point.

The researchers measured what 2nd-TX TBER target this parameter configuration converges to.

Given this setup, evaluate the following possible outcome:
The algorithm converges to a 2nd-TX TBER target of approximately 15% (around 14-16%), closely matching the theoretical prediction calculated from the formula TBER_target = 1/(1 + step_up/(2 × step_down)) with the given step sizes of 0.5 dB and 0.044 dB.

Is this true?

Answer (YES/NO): YES